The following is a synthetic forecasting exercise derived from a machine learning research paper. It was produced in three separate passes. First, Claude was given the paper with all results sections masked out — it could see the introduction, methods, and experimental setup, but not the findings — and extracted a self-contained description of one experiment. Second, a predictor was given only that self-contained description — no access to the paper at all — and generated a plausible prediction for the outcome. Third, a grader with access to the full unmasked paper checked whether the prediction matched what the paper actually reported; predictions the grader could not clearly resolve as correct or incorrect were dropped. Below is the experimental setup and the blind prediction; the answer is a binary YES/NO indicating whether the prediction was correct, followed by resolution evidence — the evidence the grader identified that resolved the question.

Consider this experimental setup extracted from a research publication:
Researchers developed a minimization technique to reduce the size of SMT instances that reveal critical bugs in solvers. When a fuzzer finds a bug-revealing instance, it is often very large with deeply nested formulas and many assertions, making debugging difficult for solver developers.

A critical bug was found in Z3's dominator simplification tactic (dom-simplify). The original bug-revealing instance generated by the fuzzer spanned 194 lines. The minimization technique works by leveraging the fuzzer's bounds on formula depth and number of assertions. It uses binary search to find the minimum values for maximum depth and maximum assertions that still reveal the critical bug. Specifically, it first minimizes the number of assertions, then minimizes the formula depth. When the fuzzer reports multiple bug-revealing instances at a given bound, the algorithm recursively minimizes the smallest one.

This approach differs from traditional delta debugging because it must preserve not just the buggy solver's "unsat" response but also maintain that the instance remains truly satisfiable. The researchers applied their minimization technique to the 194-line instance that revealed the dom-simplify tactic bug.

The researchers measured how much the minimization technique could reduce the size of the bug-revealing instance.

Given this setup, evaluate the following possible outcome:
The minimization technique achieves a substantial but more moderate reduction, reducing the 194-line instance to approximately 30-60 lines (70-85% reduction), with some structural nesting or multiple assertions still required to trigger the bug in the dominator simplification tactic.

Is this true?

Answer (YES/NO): NO